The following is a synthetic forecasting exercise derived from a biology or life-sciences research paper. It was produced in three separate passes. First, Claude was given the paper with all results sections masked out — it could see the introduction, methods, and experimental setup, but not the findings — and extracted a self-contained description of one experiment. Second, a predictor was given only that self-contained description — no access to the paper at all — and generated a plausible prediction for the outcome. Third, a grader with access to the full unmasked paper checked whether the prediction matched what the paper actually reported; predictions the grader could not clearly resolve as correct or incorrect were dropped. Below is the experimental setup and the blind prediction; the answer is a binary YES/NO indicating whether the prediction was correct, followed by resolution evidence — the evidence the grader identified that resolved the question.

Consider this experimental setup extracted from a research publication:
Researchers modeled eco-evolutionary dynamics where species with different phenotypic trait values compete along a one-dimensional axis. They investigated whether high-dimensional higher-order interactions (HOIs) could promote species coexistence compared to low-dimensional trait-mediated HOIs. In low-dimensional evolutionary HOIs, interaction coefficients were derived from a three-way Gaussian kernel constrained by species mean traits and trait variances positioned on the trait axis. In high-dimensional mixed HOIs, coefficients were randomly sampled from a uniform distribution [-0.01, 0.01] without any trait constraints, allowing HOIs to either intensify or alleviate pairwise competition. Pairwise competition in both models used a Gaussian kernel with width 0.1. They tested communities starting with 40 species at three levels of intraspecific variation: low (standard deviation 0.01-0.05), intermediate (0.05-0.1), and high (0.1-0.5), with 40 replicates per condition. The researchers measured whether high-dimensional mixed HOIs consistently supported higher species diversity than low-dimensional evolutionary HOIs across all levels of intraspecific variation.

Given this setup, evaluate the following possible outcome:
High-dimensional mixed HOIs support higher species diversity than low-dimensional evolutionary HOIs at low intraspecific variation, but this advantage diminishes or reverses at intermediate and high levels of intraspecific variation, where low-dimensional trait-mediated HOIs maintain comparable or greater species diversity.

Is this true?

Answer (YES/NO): NO